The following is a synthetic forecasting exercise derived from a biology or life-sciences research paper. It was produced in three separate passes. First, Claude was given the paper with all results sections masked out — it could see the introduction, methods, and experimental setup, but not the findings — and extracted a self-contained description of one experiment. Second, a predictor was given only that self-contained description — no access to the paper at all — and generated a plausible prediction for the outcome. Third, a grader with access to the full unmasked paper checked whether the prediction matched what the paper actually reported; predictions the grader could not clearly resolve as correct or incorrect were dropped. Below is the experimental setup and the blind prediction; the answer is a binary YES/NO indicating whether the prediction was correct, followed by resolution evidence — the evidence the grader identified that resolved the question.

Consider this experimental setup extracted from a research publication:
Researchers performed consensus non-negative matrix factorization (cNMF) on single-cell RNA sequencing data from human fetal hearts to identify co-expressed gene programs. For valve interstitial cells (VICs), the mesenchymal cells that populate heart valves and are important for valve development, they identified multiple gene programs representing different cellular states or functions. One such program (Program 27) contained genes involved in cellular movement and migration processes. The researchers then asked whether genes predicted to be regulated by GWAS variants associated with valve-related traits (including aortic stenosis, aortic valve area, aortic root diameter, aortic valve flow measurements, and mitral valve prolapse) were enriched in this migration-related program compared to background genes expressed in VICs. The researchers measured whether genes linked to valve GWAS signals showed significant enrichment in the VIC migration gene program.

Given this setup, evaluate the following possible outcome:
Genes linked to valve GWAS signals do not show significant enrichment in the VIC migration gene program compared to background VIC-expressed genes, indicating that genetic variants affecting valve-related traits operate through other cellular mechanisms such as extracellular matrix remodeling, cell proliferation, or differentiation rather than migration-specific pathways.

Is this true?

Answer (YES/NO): NO